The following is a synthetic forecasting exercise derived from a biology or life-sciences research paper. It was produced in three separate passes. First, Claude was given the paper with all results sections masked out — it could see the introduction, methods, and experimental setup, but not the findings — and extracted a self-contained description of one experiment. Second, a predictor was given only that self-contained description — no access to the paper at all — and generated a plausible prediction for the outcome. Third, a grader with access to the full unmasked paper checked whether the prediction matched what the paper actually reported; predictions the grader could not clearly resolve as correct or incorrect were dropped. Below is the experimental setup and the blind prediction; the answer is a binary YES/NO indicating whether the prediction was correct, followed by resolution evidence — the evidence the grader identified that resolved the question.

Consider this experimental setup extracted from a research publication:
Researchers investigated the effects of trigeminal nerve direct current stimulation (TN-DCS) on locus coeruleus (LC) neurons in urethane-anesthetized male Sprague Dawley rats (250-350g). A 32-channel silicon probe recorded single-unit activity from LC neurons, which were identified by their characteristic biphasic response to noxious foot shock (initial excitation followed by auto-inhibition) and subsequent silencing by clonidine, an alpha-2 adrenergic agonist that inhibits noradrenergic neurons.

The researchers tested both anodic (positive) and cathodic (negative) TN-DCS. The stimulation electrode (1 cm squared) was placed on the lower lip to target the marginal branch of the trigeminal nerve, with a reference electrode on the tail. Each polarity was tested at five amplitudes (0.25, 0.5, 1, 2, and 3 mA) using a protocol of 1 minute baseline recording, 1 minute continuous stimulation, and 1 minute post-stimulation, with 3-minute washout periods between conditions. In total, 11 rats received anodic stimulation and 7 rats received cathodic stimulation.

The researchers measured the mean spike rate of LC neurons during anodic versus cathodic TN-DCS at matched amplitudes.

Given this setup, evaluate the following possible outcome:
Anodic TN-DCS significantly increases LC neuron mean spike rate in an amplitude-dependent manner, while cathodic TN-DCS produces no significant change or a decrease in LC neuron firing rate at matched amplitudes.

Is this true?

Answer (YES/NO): NO